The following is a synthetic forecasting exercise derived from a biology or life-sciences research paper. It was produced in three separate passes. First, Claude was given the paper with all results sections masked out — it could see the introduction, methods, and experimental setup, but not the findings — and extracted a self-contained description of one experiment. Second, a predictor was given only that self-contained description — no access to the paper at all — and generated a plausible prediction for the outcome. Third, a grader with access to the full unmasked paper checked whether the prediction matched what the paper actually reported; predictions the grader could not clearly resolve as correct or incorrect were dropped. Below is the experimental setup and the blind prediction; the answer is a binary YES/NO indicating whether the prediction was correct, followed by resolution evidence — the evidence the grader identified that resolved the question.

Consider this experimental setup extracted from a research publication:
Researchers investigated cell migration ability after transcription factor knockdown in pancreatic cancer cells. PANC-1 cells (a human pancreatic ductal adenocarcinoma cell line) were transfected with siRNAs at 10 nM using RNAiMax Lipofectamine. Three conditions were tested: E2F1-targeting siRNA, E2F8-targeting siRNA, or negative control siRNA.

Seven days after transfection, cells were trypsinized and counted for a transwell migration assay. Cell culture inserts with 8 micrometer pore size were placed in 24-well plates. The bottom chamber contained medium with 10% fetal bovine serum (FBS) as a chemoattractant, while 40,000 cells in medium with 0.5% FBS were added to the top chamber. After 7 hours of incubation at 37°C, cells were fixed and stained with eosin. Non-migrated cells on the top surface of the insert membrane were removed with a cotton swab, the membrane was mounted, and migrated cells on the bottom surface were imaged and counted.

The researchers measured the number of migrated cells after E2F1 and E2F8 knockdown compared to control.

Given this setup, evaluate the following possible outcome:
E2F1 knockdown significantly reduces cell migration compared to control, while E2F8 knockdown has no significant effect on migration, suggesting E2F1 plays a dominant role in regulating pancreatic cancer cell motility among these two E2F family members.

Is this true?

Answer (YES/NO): NO